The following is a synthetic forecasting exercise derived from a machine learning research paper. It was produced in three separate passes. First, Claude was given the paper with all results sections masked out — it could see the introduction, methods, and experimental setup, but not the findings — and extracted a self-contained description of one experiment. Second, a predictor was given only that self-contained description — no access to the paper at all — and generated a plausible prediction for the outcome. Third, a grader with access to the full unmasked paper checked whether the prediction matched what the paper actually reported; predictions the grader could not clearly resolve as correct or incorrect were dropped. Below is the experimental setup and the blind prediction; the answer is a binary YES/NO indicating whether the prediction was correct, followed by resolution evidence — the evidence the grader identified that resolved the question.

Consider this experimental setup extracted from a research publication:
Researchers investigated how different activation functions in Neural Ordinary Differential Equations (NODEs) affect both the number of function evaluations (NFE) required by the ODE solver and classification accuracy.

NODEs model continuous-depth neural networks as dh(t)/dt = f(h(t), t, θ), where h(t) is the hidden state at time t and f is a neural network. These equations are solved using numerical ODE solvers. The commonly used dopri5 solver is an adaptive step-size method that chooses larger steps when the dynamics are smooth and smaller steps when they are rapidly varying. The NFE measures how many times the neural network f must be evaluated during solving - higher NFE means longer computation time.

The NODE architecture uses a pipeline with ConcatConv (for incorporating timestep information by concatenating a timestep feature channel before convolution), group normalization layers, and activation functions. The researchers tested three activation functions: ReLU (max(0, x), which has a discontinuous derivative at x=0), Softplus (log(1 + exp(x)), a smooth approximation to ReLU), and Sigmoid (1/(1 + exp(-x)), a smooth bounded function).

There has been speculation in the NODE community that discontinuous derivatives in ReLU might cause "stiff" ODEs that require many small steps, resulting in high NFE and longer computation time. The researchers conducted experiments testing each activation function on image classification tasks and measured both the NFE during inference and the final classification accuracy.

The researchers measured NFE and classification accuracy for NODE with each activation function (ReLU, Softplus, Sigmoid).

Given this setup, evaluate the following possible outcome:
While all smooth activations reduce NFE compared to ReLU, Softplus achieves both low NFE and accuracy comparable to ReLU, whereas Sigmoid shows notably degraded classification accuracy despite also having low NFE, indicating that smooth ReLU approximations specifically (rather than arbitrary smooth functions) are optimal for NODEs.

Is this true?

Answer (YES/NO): NO